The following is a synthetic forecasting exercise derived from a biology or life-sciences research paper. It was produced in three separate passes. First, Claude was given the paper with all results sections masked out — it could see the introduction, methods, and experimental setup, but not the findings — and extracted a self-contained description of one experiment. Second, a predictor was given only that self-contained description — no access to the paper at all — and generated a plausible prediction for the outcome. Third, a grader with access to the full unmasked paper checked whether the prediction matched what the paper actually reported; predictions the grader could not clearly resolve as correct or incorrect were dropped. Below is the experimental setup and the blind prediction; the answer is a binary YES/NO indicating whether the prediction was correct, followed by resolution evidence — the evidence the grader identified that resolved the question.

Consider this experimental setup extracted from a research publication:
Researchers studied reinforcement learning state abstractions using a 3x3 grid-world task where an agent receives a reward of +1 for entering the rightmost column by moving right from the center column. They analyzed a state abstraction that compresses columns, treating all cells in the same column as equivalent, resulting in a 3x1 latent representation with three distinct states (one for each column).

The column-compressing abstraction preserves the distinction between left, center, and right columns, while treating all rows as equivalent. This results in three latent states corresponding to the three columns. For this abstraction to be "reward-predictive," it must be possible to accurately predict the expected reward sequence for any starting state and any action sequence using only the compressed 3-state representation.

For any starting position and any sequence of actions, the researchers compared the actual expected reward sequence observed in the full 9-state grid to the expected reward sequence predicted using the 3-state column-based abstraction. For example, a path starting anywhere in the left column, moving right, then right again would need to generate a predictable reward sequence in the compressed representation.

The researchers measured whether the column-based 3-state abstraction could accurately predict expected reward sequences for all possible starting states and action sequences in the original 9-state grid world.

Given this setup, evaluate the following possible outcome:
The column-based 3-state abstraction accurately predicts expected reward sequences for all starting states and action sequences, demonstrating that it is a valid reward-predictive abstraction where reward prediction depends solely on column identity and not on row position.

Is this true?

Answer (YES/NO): YES